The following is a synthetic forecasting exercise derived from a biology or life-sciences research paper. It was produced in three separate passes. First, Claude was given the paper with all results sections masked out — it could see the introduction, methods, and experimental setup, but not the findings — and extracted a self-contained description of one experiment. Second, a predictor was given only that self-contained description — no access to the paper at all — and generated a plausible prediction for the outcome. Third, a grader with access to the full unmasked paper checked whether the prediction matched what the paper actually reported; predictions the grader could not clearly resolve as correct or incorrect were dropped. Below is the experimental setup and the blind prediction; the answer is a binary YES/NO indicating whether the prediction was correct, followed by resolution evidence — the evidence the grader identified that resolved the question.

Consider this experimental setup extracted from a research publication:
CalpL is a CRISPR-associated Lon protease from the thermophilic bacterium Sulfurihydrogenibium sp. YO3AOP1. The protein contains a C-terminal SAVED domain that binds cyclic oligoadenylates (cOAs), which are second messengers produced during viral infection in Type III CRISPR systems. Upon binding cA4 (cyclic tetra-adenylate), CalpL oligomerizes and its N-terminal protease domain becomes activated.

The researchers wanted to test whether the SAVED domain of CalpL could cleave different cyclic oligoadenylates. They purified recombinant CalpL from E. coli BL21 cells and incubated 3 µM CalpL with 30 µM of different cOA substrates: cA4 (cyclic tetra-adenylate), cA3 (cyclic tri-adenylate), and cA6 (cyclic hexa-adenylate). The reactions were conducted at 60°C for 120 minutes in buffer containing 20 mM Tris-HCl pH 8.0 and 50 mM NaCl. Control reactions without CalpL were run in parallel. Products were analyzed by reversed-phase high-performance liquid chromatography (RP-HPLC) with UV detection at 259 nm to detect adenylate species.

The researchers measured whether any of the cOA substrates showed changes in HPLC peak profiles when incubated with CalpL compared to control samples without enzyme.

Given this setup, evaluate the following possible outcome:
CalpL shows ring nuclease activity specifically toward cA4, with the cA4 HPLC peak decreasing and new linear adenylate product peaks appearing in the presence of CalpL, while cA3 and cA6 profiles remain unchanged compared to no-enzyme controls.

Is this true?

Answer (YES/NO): NO